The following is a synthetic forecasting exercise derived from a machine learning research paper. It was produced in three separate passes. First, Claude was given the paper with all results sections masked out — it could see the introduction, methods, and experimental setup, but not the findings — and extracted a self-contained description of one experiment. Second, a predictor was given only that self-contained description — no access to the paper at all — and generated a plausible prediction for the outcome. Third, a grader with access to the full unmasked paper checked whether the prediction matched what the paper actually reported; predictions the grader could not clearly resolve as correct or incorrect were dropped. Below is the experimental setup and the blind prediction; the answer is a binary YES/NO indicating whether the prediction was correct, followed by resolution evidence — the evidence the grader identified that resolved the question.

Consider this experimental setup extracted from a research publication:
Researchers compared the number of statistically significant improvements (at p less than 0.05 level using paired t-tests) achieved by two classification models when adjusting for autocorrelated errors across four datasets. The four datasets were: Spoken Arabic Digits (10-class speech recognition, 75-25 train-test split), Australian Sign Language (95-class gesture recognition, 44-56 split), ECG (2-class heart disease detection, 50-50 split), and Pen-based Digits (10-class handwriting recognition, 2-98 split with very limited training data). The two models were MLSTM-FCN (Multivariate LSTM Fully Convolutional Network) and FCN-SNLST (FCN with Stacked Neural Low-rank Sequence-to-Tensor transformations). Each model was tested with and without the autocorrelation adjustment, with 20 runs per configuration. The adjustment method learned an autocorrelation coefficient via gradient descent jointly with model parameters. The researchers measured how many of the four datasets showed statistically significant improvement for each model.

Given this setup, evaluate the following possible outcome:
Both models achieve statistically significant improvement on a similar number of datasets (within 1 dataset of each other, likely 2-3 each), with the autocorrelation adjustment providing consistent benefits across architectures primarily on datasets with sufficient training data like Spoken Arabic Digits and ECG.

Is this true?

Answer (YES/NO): NO